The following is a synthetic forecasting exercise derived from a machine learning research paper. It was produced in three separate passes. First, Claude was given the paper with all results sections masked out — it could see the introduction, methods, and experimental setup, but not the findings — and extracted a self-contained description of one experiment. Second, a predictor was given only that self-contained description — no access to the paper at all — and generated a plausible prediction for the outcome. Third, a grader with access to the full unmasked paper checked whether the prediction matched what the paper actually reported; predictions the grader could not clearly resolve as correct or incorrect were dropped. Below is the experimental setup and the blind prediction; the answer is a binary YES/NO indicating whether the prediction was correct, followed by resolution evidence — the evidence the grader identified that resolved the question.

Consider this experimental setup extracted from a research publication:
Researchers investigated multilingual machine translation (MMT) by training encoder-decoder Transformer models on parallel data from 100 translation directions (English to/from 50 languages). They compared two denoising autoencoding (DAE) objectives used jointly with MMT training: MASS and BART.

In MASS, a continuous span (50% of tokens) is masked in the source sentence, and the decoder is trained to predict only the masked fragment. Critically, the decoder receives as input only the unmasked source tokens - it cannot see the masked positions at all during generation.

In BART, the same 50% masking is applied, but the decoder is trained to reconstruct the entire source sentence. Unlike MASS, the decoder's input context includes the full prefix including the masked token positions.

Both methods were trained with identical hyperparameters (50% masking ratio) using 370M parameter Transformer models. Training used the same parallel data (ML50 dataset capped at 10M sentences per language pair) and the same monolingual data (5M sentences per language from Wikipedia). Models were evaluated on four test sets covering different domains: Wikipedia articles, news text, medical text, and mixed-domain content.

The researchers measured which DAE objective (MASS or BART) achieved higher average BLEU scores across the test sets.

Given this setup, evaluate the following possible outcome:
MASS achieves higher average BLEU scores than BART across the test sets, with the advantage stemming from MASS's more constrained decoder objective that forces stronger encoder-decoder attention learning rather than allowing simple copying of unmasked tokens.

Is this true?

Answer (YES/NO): YES